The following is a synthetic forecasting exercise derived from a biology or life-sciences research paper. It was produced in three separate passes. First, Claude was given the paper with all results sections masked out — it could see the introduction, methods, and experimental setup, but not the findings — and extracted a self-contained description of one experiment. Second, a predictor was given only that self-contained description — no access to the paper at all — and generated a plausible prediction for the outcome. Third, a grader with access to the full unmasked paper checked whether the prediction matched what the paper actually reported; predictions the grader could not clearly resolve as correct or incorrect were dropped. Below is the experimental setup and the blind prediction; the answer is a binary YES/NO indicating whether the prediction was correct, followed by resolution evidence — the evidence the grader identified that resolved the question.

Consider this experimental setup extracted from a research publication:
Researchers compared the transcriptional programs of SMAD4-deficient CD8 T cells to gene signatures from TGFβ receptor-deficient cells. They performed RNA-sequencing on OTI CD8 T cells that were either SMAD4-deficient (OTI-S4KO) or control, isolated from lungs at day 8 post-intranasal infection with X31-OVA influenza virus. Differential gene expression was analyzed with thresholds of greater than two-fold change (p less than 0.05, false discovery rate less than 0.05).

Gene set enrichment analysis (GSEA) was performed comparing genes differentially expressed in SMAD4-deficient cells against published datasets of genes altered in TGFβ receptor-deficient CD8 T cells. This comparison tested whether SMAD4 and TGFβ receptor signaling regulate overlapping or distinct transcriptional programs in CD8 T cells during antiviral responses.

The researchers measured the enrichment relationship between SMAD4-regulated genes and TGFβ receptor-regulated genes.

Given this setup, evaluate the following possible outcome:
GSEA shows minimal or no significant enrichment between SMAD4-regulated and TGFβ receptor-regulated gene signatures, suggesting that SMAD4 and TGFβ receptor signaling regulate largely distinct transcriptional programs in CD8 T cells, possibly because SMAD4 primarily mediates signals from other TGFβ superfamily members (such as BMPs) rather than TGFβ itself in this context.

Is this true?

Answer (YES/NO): NO